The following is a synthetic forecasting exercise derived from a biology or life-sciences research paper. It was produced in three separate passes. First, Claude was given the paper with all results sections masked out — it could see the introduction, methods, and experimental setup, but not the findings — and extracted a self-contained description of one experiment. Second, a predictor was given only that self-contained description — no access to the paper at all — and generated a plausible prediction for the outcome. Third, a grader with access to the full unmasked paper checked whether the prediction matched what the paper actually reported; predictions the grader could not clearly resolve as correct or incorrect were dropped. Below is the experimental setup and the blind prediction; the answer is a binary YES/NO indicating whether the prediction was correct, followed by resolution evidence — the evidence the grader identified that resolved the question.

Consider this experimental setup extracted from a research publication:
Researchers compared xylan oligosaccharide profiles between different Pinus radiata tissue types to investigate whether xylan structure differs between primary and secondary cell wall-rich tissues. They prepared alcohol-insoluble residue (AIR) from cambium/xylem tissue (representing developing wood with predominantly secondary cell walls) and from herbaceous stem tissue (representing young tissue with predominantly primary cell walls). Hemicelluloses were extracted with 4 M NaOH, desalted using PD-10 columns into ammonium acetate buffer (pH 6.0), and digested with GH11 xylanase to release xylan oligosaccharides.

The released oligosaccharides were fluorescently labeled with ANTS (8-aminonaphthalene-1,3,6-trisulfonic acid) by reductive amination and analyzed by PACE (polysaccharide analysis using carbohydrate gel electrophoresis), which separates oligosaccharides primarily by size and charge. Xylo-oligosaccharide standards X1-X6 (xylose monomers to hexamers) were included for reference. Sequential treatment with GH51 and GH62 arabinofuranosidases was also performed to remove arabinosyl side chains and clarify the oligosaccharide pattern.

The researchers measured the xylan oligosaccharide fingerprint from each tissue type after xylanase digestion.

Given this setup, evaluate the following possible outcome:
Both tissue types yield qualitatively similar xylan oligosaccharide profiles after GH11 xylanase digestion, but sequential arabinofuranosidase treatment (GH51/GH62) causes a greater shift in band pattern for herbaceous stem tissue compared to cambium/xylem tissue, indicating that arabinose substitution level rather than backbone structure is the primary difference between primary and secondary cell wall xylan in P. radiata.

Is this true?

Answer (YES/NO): NO